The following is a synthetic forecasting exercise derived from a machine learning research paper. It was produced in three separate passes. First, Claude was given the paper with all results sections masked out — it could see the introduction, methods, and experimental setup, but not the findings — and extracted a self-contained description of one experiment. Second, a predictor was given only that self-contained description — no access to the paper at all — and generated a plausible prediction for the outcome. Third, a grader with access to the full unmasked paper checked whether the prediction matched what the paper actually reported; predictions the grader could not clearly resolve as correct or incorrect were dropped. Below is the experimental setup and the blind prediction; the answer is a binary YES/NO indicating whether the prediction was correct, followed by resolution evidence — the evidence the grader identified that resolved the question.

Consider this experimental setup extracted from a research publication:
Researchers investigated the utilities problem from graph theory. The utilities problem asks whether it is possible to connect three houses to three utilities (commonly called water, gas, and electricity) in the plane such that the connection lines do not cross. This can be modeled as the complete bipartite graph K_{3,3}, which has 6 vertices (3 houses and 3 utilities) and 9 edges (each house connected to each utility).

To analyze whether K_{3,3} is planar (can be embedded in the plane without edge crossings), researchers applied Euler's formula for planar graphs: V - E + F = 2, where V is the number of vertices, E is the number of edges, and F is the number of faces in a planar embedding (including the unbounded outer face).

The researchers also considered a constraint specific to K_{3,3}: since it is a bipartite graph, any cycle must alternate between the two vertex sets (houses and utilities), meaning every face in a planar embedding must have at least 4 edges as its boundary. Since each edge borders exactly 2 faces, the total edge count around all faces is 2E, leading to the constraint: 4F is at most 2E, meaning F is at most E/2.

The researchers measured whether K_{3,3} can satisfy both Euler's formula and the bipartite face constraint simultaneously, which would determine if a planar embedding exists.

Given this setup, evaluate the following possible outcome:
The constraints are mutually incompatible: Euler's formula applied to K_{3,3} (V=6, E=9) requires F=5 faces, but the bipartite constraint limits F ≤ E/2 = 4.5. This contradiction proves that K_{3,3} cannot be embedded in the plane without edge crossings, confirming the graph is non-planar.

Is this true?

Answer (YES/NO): YES